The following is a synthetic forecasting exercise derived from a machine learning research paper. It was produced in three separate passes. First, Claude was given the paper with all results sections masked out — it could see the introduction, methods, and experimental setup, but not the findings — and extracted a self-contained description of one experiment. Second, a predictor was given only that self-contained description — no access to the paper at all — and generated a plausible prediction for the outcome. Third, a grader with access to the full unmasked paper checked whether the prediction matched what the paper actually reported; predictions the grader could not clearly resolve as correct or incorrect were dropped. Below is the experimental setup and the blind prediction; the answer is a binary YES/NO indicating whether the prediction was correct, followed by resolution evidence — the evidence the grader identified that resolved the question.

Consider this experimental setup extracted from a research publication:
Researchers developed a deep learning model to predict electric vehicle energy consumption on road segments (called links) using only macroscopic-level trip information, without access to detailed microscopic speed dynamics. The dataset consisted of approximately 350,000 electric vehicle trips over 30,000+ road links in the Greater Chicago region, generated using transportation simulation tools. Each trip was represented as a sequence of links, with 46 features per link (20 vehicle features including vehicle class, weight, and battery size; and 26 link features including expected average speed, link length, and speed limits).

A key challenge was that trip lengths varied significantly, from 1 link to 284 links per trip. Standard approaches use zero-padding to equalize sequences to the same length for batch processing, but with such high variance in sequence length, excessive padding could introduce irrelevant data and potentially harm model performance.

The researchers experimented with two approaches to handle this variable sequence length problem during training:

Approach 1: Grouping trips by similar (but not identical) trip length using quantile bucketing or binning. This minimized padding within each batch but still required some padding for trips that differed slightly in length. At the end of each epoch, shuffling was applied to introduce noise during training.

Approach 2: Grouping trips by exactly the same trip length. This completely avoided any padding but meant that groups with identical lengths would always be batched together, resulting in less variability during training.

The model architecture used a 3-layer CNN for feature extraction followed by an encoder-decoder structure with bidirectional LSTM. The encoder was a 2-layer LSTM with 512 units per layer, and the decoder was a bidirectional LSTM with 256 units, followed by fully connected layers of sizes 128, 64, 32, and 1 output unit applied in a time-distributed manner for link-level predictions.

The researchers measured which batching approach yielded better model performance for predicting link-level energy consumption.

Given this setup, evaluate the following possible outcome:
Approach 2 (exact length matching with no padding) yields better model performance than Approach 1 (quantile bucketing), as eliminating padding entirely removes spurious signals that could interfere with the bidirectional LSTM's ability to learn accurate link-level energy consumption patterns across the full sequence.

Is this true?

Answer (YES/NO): YES